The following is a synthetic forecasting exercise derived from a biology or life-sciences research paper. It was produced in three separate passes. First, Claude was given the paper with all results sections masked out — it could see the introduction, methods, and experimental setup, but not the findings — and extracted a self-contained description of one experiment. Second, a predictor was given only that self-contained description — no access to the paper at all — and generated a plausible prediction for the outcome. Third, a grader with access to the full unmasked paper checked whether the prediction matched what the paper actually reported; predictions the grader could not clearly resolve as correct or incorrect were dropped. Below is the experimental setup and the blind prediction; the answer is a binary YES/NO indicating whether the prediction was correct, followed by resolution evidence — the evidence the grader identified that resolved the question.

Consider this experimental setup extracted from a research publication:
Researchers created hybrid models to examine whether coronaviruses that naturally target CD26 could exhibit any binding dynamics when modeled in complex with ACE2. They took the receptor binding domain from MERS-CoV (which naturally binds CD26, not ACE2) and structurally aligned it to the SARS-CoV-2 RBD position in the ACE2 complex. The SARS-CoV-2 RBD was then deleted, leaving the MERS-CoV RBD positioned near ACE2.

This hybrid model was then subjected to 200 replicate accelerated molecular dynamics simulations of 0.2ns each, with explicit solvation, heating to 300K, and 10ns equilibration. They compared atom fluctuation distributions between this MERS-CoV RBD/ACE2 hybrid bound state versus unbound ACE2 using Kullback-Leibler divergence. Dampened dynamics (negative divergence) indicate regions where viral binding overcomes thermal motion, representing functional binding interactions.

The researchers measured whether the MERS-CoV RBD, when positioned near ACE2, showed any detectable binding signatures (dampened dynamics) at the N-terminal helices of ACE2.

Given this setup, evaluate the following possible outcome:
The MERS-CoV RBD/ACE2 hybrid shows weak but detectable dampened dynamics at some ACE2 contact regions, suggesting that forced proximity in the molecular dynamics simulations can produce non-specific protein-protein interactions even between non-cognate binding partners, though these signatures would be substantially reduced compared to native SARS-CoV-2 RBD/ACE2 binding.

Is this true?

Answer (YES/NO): NO